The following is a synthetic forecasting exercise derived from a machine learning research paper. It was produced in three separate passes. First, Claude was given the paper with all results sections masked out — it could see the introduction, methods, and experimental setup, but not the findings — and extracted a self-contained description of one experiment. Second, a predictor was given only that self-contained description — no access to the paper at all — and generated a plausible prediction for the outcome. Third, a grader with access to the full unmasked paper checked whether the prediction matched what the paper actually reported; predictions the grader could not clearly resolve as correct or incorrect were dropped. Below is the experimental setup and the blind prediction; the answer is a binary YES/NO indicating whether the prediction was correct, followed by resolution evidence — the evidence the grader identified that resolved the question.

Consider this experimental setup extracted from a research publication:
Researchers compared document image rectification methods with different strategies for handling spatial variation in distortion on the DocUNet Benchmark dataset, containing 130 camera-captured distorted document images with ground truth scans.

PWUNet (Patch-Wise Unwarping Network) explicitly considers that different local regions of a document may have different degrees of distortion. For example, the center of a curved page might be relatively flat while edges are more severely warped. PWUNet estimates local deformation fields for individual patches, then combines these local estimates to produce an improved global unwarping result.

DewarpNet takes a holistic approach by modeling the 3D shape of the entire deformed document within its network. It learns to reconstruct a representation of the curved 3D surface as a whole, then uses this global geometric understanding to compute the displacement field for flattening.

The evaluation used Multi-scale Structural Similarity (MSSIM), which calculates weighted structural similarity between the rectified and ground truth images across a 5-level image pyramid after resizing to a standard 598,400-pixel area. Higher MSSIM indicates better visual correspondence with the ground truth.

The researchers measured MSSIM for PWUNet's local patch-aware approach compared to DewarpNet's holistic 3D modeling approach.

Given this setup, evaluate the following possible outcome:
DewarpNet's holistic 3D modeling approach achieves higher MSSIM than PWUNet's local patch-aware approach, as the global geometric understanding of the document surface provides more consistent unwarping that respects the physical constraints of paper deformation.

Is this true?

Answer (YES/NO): NO